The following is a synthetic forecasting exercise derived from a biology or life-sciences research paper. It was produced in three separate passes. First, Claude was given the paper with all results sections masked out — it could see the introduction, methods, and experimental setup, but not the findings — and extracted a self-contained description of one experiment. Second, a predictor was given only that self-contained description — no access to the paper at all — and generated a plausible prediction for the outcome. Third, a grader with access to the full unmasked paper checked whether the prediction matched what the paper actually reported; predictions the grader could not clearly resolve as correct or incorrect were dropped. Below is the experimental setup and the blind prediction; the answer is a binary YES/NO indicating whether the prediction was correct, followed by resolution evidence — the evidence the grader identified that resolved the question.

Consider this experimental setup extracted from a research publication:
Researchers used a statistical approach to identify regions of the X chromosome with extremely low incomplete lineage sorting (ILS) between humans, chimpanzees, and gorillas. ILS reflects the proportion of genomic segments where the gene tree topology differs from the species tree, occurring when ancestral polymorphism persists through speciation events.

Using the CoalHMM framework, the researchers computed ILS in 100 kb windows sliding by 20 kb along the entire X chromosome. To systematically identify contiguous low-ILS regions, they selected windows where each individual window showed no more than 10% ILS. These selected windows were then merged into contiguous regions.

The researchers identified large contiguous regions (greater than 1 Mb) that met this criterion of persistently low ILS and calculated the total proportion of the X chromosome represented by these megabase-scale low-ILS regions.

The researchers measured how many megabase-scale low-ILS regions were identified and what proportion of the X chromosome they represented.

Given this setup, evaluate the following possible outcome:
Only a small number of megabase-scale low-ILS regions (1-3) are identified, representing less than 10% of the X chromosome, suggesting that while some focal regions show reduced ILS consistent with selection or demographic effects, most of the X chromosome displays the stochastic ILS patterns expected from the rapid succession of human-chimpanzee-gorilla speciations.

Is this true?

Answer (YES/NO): NO